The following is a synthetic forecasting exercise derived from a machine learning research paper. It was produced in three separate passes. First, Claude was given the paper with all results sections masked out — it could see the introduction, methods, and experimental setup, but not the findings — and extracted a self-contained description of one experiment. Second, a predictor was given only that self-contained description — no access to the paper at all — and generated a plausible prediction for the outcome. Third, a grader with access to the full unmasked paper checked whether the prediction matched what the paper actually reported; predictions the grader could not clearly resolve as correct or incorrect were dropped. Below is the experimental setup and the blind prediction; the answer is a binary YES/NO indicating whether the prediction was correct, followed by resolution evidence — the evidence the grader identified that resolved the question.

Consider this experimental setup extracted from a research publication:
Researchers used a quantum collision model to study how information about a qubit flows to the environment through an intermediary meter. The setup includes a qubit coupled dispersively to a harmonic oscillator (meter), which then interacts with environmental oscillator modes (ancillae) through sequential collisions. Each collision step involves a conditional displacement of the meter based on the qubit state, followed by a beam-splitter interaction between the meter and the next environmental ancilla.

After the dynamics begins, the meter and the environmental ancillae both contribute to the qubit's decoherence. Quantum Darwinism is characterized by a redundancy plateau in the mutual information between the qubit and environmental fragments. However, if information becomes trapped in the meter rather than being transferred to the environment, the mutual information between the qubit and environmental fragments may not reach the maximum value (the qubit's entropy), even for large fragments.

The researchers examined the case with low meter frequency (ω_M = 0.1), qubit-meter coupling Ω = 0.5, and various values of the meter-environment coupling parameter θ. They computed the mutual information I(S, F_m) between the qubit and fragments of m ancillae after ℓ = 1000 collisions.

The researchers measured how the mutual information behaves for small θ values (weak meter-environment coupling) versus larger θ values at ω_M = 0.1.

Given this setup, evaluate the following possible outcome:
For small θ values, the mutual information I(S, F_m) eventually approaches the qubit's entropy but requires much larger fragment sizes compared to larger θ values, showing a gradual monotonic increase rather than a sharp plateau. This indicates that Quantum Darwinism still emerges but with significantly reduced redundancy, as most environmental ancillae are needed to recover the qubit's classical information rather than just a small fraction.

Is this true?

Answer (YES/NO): NO